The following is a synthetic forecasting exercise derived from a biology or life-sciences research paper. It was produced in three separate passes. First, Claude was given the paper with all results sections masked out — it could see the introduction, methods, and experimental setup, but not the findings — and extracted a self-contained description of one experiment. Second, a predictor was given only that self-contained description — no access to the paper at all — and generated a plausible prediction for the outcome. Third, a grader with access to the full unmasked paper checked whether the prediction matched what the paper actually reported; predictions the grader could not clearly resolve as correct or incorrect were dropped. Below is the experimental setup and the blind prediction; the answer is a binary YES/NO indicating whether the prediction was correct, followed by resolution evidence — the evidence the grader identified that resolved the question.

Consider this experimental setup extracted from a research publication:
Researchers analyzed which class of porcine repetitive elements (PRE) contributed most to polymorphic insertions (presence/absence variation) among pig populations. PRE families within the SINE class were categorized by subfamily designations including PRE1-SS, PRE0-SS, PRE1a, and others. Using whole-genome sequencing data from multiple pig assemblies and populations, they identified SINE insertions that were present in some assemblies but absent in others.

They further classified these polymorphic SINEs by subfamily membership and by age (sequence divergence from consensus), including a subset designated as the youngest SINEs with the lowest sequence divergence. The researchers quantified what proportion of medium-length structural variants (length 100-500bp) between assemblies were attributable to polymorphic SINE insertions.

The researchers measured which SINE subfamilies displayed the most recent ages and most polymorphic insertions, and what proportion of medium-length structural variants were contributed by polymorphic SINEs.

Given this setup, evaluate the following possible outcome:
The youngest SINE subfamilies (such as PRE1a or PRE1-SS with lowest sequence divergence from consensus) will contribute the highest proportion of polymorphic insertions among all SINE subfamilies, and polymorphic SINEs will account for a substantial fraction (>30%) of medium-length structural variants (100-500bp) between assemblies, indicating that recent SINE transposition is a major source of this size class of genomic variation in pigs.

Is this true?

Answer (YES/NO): YES